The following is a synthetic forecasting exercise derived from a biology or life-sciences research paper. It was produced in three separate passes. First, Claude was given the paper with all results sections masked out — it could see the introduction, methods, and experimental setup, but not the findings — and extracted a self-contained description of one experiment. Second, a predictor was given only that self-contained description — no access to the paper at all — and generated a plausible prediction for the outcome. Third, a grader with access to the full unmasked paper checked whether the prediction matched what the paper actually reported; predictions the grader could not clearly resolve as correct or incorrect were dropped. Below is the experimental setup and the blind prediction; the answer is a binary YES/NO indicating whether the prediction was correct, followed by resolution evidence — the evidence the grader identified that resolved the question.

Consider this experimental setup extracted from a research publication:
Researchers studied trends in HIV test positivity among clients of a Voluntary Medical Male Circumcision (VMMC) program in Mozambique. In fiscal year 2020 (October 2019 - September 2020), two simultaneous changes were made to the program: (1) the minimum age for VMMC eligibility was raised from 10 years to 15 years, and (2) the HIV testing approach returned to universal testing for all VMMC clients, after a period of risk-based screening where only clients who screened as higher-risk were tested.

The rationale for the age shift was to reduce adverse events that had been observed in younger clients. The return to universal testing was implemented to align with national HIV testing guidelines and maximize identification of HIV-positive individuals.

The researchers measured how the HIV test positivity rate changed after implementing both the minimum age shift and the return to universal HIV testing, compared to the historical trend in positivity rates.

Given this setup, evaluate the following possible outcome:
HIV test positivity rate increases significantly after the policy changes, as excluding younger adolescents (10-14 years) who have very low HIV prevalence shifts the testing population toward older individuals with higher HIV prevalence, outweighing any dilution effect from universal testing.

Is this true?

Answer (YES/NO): YES